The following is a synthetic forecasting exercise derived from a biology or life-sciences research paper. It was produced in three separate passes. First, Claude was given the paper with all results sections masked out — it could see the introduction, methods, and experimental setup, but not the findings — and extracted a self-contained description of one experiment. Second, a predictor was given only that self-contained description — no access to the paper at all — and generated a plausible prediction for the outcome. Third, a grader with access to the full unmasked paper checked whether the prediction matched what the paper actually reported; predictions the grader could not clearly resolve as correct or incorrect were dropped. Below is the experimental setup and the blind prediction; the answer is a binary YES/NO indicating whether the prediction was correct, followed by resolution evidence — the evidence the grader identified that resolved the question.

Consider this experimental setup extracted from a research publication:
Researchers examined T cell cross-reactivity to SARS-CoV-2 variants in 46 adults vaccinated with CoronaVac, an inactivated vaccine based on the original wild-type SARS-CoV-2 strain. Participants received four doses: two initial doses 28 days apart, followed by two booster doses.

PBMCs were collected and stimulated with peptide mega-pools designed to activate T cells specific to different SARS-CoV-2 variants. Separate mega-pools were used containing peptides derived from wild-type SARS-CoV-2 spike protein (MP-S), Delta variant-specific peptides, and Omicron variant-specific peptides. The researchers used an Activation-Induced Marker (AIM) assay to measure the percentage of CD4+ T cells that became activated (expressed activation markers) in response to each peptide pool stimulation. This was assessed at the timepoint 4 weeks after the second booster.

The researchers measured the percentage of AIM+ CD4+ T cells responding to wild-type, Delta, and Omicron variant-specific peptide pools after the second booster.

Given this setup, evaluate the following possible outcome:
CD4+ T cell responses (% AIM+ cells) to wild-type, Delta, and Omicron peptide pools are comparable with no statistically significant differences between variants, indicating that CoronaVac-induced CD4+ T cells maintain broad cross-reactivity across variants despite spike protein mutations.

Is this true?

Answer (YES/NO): YES